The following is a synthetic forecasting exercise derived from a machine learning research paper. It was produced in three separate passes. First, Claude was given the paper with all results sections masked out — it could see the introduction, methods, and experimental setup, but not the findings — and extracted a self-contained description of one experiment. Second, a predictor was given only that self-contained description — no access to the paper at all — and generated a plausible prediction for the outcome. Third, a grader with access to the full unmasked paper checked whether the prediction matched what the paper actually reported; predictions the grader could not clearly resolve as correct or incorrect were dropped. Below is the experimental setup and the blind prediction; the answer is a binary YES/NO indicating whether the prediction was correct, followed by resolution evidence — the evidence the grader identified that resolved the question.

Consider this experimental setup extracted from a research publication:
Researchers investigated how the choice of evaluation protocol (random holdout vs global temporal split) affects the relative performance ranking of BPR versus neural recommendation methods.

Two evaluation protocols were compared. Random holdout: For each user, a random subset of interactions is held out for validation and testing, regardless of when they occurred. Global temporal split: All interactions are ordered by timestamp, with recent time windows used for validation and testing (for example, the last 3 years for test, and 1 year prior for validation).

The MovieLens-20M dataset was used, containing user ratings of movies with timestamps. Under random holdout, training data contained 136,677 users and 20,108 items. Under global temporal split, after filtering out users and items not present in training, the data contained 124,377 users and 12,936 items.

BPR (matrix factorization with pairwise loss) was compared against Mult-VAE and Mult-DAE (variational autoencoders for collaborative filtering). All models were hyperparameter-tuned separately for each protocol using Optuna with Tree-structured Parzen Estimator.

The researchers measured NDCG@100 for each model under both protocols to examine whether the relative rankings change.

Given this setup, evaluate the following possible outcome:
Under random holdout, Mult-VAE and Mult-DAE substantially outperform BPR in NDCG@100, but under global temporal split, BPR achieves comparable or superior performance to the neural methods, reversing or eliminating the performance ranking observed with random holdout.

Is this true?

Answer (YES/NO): NO